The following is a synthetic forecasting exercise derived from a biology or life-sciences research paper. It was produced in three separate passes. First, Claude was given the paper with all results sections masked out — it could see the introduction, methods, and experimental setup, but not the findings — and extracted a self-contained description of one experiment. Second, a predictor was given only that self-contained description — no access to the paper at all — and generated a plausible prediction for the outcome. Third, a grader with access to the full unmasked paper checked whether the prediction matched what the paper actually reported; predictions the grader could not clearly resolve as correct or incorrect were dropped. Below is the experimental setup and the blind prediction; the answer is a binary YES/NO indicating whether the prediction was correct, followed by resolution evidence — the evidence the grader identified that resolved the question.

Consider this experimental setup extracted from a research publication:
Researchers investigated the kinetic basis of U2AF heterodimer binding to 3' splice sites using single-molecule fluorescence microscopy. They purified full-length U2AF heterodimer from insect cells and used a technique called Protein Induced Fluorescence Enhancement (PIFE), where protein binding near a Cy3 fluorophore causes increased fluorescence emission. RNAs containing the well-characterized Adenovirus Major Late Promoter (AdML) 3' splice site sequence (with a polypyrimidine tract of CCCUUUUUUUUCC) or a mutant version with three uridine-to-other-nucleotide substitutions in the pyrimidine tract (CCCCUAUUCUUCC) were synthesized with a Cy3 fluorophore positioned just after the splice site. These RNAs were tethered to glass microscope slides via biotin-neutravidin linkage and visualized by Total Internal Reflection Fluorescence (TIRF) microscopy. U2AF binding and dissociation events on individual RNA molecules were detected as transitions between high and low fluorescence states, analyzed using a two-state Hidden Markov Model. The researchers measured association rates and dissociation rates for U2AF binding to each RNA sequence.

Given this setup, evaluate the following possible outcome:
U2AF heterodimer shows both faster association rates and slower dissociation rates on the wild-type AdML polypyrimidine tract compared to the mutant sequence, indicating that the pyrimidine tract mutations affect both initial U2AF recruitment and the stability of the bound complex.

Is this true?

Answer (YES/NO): NO